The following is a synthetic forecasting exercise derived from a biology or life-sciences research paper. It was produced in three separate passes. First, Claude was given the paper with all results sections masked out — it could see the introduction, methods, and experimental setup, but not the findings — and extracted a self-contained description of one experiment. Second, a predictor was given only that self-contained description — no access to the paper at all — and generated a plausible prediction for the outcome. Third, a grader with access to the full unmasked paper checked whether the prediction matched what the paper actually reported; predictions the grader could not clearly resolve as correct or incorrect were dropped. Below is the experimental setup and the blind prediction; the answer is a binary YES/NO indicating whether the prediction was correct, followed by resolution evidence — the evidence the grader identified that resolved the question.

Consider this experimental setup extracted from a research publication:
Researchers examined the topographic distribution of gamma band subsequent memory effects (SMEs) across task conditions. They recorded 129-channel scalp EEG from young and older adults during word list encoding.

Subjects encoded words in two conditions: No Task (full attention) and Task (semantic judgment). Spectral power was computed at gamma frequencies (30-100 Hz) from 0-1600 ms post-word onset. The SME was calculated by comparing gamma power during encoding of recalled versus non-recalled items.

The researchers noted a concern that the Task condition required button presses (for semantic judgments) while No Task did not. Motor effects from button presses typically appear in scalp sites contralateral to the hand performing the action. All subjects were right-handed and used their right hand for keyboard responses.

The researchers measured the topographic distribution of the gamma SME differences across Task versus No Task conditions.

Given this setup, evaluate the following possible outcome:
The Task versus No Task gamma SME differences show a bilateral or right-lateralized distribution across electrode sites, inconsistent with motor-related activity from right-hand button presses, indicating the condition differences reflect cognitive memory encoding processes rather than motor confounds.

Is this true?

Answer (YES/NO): YES